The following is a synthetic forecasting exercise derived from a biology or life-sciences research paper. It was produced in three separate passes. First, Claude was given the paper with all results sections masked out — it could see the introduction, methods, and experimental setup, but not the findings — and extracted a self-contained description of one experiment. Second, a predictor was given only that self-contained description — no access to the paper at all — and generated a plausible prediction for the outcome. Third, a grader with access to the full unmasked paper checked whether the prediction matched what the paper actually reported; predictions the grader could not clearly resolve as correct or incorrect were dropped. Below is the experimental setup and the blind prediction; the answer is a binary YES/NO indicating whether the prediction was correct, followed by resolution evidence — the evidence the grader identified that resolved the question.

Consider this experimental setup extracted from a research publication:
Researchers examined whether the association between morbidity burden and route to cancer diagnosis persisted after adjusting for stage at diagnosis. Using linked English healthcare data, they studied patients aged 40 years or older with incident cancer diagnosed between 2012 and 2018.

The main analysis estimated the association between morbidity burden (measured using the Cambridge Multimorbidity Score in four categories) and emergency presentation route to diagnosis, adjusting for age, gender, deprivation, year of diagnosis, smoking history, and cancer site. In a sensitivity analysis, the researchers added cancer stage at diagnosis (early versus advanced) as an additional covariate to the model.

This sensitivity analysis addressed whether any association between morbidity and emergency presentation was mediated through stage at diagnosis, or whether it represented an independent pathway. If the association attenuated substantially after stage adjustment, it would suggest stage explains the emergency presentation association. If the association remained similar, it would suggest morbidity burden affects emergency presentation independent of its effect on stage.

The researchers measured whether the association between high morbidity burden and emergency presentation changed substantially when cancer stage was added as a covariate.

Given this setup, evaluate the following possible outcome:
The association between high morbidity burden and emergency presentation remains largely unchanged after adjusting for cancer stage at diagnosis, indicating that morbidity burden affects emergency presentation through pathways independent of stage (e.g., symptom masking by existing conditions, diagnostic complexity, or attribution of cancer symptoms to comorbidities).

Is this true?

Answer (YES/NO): YES